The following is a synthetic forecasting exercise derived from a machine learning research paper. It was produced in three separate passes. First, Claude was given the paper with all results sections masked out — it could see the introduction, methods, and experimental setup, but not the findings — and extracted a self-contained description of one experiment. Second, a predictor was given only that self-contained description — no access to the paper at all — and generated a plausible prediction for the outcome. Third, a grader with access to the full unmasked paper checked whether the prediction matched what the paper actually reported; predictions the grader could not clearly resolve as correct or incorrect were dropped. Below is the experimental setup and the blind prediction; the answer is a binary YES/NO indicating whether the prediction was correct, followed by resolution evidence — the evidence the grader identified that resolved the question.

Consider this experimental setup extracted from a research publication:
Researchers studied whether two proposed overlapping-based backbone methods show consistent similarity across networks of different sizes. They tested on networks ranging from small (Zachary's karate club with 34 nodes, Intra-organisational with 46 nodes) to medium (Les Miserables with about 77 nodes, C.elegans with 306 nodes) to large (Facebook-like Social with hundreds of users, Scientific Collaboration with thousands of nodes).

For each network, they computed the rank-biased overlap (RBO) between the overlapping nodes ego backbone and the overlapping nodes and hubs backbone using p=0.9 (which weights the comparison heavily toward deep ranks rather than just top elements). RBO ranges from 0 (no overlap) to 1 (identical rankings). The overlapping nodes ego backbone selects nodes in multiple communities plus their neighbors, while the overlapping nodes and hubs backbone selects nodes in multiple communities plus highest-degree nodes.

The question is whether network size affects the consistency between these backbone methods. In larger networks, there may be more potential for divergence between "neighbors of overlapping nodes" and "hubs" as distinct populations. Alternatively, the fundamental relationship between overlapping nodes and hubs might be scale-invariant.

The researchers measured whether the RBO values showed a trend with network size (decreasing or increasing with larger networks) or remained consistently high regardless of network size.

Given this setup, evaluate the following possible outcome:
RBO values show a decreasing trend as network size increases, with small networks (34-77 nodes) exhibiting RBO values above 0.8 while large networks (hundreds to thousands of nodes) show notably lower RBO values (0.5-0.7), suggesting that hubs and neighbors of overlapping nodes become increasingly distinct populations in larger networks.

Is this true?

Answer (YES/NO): NO